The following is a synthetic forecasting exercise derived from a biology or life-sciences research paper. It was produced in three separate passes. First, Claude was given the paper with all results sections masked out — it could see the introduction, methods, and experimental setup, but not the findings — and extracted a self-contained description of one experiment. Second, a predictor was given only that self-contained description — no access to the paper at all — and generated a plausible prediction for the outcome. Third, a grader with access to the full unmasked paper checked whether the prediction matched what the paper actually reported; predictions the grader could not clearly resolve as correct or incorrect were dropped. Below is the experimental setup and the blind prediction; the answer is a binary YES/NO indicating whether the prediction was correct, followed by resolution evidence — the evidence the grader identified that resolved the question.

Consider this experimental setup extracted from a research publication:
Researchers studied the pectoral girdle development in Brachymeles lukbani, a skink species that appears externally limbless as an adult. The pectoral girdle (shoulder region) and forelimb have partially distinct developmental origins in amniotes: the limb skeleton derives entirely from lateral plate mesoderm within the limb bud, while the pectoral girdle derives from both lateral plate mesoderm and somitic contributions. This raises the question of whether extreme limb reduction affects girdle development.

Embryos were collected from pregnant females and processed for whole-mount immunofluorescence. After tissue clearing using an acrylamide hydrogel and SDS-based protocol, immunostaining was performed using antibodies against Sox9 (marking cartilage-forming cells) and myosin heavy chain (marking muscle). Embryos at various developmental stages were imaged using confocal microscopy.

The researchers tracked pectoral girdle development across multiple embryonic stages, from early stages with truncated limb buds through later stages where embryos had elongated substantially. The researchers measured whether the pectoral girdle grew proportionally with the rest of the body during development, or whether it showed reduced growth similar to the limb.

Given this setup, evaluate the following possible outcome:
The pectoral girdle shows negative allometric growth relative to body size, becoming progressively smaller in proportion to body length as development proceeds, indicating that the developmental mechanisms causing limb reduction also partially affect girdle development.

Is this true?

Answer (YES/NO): NO